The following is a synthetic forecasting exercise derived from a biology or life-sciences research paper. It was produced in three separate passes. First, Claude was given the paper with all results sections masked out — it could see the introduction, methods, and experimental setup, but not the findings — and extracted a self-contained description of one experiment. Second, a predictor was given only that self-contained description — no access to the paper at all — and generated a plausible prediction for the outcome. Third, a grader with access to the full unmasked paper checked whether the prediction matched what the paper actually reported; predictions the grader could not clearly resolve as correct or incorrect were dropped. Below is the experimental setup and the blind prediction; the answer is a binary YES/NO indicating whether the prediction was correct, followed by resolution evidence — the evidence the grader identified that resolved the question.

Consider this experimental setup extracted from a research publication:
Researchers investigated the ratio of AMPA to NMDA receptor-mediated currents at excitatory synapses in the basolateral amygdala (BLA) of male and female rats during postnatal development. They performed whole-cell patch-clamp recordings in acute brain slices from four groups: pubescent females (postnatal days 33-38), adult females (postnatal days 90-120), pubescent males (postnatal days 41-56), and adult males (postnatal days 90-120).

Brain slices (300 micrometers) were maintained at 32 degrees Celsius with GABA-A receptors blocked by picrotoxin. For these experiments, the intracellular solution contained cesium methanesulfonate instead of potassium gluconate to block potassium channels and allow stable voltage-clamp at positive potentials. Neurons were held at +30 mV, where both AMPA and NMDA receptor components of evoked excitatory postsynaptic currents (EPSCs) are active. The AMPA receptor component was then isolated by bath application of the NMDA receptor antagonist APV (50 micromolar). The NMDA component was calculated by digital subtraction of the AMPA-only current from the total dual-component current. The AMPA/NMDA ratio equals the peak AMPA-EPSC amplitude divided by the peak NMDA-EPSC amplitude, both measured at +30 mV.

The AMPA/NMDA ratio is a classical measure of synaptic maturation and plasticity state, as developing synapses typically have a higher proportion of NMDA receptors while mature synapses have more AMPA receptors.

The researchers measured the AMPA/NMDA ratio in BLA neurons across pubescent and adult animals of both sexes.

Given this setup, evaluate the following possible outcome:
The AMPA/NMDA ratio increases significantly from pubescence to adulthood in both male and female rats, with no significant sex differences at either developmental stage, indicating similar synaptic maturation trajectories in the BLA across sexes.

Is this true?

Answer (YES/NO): NO